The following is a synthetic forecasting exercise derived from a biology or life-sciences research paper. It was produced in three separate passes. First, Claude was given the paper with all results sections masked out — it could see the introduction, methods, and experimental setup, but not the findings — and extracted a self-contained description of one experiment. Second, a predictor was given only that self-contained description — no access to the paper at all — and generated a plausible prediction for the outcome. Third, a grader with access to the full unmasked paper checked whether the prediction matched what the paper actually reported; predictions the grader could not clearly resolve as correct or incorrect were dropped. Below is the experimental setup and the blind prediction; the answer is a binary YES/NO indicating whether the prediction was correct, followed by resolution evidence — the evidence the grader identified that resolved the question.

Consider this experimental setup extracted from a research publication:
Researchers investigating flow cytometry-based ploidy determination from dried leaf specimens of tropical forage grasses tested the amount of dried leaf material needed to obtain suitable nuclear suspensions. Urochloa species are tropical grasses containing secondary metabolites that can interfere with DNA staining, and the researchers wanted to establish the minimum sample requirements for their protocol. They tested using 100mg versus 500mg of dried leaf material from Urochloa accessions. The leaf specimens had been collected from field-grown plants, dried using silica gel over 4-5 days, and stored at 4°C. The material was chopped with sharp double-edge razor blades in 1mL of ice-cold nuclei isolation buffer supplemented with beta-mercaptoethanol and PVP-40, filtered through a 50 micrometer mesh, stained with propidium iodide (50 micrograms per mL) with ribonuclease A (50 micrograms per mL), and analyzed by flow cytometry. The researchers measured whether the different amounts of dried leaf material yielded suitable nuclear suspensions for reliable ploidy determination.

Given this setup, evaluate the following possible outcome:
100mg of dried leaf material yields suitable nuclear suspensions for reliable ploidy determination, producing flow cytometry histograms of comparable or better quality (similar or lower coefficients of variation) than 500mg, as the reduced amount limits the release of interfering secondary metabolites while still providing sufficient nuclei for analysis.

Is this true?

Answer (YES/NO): NO